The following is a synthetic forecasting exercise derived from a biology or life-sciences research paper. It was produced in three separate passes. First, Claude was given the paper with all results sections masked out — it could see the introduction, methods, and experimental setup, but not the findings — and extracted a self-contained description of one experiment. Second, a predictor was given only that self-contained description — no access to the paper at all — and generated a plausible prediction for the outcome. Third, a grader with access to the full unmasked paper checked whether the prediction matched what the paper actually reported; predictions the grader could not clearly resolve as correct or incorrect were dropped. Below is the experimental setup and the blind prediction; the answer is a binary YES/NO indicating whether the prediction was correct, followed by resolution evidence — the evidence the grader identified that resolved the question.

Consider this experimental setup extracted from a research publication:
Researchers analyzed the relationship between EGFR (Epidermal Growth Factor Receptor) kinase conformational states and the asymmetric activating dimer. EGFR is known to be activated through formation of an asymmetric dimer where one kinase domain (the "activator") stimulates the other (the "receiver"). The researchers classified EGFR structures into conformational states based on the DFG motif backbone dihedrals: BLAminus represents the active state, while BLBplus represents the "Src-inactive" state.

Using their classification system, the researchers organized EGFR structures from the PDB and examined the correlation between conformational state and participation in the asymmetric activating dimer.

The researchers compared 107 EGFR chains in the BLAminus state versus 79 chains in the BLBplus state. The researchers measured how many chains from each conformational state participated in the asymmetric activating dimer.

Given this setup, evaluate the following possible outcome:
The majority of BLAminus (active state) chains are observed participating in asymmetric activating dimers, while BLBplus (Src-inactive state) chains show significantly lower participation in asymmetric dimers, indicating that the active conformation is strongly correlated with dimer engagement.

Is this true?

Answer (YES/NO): YES